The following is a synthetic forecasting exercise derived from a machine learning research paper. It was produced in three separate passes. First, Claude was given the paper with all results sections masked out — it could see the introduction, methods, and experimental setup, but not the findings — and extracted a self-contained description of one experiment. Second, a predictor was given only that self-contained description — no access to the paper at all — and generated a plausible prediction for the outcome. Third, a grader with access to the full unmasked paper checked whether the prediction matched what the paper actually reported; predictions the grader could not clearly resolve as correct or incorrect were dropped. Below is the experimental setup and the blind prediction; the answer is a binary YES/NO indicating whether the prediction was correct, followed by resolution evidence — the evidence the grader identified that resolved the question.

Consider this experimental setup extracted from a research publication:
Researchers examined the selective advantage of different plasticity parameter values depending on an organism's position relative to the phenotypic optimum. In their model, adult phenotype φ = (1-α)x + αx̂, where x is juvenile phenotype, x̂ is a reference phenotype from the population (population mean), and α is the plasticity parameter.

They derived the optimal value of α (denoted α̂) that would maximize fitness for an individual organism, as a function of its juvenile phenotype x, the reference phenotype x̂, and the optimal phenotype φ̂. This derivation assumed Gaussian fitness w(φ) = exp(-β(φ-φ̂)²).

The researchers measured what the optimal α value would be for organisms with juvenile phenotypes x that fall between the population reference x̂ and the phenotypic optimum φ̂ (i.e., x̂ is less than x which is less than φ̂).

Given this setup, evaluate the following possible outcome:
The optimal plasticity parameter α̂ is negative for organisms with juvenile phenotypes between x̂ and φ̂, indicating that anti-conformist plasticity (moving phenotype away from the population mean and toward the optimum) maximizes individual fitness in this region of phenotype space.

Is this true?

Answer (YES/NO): YES